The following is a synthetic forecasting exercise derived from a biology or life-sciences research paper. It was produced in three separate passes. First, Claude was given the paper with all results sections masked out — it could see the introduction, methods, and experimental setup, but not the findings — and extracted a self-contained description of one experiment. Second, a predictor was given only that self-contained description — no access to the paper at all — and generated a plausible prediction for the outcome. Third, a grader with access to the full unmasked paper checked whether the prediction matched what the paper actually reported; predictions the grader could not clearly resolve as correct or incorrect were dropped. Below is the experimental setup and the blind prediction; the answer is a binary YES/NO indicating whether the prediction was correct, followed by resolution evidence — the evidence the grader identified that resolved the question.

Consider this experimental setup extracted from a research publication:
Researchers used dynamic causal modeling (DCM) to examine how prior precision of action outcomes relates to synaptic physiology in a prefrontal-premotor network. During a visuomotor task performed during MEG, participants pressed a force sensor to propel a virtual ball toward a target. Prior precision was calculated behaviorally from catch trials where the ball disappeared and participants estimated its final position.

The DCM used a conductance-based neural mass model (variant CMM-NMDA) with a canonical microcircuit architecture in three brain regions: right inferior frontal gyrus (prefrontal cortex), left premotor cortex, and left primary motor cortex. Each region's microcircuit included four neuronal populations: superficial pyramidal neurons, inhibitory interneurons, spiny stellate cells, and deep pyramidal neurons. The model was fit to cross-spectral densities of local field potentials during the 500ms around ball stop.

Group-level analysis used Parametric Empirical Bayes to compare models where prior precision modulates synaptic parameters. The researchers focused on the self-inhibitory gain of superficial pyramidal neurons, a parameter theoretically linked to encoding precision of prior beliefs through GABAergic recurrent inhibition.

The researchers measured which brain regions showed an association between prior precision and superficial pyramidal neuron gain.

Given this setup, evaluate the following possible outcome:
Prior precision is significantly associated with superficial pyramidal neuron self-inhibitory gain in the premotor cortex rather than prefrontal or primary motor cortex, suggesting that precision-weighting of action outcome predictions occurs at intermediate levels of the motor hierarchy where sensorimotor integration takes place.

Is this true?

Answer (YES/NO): NO